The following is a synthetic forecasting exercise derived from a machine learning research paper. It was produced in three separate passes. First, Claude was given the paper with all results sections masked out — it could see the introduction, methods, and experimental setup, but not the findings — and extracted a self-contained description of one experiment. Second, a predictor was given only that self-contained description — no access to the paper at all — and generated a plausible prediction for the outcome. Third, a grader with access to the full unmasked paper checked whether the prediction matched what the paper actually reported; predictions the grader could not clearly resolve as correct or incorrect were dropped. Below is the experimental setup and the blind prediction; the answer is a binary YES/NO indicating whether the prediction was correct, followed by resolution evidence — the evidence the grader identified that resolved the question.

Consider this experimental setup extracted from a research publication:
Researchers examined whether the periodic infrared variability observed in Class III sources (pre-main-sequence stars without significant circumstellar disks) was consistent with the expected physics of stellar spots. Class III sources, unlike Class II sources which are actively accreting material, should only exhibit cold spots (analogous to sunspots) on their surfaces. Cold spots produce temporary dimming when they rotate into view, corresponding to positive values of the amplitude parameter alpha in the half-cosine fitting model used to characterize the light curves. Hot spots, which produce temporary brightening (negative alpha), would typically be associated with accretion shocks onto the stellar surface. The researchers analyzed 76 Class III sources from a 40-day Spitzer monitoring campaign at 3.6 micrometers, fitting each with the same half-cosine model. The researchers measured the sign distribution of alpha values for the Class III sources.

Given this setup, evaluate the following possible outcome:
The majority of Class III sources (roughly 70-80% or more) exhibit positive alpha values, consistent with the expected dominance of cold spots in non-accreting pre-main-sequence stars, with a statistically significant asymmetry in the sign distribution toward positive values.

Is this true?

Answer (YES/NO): NO